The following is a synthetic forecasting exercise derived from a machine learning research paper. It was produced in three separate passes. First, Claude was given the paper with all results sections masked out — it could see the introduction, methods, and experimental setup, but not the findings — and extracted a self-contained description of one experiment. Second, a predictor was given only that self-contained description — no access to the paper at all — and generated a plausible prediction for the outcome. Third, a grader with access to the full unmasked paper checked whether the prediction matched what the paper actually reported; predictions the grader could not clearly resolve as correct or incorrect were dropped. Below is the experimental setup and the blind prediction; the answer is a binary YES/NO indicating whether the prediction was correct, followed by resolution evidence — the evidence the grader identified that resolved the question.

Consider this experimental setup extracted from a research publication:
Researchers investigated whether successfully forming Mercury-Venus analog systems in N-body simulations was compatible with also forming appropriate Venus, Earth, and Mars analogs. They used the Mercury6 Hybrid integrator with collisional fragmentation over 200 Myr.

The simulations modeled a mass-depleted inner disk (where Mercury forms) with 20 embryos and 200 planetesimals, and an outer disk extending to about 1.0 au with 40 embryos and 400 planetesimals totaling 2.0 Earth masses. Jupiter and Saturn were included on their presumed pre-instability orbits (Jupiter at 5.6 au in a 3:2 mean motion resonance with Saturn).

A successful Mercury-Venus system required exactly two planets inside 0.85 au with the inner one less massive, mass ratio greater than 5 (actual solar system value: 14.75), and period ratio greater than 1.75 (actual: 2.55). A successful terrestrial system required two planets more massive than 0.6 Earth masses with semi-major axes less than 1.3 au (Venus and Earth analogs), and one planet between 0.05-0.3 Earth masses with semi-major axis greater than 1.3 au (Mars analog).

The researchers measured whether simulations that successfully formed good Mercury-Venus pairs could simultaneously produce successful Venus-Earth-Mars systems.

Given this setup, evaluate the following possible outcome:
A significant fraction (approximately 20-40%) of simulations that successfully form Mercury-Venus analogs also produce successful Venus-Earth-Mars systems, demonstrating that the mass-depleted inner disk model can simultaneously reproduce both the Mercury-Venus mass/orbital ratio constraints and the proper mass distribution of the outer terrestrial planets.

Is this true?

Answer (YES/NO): NO